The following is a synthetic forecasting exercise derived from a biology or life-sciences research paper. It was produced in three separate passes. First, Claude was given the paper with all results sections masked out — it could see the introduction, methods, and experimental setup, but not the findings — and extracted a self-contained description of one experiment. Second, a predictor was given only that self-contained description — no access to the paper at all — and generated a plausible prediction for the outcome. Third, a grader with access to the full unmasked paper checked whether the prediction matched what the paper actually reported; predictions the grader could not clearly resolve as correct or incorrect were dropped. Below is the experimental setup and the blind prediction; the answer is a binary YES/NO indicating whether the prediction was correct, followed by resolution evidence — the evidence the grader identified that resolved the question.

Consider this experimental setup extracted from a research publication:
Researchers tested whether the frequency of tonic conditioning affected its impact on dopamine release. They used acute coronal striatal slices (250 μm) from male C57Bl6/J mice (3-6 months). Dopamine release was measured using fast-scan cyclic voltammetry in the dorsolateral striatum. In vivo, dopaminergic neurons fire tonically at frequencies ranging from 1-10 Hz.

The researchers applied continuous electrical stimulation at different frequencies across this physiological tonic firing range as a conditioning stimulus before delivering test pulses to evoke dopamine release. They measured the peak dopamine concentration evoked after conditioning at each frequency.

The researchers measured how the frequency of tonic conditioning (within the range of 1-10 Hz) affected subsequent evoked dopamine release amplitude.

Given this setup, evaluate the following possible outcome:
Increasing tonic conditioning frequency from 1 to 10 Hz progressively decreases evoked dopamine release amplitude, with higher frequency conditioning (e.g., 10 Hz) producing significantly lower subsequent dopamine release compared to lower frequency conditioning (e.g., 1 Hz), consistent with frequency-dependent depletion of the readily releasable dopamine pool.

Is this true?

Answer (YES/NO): YES